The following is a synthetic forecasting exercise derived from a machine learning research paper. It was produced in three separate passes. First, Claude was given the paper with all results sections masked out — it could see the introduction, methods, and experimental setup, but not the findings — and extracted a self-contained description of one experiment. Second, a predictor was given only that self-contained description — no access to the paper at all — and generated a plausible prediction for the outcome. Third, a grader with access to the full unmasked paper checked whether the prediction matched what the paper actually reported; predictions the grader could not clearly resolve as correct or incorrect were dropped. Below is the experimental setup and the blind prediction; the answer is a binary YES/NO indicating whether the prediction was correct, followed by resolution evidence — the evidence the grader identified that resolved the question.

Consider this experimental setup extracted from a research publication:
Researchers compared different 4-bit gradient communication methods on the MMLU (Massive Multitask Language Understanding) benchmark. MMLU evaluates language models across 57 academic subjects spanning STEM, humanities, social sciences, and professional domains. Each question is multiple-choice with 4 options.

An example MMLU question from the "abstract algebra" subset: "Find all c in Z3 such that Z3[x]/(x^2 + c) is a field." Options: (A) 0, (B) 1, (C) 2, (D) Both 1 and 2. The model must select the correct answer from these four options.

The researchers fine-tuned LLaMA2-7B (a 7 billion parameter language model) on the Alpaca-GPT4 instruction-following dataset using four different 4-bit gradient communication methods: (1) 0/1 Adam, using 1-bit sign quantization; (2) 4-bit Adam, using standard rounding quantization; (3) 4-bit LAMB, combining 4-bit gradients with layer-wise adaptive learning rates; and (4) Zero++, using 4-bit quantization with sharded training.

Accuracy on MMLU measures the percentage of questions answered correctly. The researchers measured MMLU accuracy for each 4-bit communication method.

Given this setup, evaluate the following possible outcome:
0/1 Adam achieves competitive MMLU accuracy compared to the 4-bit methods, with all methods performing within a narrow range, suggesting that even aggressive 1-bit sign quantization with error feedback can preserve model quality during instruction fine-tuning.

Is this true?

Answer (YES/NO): YES